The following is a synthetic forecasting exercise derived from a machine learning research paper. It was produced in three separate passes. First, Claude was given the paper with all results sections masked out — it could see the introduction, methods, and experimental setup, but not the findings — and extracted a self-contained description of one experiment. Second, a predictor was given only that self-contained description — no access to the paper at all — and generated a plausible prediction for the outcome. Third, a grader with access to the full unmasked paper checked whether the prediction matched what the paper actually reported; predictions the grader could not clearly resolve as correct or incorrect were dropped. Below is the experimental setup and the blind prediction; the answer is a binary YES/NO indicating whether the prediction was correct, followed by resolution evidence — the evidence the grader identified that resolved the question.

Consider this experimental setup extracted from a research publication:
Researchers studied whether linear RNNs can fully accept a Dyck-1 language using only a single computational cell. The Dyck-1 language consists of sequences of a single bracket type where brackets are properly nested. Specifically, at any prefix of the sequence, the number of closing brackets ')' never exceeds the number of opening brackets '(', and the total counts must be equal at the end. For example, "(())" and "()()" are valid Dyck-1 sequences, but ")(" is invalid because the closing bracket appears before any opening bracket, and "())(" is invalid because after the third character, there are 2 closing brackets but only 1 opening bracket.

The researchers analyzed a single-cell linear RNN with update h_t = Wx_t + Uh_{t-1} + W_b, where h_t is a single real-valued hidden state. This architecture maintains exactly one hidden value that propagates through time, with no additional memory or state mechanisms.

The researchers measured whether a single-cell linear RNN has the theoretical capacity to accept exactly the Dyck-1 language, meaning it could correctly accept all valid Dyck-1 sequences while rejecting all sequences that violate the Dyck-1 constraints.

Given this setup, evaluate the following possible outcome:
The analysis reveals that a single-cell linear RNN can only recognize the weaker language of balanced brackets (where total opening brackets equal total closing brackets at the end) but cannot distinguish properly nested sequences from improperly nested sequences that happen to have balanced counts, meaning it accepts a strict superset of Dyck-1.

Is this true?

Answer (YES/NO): YES